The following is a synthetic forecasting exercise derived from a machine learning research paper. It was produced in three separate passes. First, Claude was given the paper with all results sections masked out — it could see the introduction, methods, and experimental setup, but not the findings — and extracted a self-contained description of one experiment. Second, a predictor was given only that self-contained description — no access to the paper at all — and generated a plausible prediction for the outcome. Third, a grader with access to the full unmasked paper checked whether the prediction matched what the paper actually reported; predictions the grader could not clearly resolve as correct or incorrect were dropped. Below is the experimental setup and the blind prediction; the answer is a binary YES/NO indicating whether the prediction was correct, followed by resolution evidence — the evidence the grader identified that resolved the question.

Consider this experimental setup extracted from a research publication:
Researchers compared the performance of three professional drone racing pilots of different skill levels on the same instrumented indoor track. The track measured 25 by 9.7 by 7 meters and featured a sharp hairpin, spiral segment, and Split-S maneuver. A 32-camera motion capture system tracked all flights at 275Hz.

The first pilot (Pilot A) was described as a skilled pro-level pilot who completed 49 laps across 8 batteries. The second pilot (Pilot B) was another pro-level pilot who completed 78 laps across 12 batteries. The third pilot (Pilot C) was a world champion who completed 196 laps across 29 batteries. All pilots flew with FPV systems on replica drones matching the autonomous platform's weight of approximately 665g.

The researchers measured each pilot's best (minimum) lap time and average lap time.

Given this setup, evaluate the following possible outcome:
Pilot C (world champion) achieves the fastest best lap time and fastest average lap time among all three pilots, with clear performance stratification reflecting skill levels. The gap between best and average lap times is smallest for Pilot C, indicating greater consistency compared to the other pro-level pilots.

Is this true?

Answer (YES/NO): NO